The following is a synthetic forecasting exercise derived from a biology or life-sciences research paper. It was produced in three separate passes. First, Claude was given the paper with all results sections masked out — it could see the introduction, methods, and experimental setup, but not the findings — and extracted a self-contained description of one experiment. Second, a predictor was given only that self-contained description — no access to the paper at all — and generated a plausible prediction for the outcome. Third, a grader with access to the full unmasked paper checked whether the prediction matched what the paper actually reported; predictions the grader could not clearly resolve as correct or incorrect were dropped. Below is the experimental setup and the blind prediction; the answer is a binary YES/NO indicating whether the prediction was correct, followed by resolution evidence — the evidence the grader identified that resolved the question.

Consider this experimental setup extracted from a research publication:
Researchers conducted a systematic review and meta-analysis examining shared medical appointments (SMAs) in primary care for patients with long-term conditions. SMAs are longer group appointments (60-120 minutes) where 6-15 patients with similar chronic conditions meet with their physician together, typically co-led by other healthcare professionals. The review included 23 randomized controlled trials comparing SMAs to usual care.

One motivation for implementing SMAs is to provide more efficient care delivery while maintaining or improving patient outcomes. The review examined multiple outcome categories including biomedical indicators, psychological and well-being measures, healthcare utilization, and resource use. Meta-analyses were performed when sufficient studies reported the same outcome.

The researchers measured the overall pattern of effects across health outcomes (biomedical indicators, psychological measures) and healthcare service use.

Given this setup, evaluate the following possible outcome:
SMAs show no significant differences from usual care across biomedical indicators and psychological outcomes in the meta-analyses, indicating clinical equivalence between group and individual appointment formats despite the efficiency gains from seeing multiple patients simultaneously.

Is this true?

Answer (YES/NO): NO